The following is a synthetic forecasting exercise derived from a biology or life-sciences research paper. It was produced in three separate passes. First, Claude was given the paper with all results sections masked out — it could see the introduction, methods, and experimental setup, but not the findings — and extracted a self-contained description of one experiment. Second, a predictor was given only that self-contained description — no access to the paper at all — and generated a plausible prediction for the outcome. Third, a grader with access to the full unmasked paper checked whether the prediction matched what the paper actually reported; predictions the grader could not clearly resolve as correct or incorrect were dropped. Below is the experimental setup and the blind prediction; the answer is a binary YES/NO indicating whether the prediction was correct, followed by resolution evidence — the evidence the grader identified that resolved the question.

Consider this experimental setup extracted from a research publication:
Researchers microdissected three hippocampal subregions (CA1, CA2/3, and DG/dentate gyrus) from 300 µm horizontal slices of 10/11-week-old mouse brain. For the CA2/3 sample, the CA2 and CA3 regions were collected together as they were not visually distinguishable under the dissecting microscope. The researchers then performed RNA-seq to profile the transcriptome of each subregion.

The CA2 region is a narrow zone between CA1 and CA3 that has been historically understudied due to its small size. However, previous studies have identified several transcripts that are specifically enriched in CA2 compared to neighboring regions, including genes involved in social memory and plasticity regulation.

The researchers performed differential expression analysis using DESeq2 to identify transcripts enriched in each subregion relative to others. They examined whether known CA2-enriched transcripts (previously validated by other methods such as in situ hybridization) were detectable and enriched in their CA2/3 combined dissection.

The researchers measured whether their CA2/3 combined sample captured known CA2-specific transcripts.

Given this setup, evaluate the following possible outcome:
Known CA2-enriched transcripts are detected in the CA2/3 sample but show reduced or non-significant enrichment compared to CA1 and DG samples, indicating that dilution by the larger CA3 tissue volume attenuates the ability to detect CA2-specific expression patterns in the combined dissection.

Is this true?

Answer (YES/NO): NO